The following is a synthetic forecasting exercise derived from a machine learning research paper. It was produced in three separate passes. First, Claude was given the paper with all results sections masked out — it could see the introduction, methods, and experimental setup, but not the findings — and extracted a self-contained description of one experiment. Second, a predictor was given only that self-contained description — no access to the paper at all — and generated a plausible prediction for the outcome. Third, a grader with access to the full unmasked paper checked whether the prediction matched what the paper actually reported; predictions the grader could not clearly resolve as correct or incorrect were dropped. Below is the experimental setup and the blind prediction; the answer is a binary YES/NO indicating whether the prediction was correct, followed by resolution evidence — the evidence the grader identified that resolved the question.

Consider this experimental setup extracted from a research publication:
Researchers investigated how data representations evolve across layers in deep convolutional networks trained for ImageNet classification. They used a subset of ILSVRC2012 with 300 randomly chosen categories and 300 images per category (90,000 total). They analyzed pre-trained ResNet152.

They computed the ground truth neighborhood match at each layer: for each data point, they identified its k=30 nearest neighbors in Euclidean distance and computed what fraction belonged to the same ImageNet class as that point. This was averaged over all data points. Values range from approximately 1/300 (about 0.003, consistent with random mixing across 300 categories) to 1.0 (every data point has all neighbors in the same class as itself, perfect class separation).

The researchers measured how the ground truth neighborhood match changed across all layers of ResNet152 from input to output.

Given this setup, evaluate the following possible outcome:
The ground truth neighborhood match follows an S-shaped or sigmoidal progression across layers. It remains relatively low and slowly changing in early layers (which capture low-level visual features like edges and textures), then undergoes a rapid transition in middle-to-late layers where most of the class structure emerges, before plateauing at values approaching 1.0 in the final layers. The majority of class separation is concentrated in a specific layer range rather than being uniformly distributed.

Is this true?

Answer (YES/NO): NO